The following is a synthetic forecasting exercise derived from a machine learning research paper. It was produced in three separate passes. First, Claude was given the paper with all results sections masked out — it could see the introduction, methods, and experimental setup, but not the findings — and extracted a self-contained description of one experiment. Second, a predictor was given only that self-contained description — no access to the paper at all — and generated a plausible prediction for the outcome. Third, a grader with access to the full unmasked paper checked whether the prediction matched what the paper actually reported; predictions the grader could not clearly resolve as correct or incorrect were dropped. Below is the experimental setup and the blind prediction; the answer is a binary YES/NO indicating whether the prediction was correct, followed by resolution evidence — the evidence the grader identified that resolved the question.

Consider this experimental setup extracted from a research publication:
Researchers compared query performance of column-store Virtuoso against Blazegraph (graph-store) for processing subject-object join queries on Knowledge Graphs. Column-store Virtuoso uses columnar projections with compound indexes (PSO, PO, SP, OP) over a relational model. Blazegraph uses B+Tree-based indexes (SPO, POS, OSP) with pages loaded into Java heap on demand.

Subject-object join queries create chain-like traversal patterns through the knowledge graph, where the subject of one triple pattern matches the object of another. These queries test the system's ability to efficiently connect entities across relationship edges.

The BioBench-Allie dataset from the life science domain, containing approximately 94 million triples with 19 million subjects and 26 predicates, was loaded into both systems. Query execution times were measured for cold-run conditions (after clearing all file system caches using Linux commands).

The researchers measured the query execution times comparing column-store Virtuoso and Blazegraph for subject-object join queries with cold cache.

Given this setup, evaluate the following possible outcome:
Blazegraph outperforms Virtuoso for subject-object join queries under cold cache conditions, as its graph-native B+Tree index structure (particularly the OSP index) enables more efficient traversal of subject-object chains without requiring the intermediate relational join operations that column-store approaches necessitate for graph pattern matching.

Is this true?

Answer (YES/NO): NO